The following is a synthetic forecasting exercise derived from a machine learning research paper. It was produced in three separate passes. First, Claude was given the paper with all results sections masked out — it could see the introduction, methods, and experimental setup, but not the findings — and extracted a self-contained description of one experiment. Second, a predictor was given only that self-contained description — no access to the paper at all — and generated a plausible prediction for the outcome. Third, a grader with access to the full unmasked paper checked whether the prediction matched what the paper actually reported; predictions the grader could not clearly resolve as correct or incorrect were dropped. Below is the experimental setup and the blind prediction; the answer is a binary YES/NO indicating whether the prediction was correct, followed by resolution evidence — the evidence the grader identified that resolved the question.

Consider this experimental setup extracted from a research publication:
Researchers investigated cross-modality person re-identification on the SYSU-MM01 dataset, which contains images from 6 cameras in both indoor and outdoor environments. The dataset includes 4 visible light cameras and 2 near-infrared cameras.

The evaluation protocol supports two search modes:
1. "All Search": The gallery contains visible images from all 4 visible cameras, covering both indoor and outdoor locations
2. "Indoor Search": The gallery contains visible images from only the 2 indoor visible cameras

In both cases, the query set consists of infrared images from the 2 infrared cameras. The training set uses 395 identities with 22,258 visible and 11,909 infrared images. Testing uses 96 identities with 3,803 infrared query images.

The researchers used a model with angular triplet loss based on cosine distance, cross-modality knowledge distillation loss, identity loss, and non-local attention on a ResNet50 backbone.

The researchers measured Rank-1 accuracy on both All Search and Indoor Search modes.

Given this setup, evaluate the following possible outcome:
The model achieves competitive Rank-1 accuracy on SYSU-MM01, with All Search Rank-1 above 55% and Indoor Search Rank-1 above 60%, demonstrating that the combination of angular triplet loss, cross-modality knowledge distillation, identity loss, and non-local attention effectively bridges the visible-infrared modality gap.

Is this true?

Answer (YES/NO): NO